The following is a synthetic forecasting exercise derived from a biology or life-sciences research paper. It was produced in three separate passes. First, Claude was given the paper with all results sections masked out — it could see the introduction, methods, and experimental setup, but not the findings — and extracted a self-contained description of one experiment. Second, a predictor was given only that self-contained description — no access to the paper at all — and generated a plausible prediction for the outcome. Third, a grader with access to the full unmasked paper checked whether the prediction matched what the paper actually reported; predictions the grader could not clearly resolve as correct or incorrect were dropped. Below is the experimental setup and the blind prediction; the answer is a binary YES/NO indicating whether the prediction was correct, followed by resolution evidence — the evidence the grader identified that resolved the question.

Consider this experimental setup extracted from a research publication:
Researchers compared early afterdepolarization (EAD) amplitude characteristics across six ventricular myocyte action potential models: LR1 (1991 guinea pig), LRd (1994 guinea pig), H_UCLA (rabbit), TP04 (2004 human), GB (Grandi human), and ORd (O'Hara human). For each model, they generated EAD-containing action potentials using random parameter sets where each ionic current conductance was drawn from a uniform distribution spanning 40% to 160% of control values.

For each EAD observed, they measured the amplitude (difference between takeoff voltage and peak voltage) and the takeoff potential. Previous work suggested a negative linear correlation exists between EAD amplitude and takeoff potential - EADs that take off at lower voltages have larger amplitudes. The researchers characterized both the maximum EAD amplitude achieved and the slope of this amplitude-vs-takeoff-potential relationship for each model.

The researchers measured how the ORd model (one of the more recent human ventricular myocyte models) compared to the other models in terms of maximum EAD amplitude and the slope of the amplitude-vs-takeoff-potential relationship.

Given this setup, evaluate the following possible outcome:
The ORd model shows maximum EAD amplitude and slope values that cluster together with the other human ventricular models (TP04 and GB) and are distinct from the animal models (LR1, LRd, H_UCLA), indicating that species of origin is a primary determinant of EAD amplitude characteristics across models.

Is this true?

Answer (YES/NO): NO